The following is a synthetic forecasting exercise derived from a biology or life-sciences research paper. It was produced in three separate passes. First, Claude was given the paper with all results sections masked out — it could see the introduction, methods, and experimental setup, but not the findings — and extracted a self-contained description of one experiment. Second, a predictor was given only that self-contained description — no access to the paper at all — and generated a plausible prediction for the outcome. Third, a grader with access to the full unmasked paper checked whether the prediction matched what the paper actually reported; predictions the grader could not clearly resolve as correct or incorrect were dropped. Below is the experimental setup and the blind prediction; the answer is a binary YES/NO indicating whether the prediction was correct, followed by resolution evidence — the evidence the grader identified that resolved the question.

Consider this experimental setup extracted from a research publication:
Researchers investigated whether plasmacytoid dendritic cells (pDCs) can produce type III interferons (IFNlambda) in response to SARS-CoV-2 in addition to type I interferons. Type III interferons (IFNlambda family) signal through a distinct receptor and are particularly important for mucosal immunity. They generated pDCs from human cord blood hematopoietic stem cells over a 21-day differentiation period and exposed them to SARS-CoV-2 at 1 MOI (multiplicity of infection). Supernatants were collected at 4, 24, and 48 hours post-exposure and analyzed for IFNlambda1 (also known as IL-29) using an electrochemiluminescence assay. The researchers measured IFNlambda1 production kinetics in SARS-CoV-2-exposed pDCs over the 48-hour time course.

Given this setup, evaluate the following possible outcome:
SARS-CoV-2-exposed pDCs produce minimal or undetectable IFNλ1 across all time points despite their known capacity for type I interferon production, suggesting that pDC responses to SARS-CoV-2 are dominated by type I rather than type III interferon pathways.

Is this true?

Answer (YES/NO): NO